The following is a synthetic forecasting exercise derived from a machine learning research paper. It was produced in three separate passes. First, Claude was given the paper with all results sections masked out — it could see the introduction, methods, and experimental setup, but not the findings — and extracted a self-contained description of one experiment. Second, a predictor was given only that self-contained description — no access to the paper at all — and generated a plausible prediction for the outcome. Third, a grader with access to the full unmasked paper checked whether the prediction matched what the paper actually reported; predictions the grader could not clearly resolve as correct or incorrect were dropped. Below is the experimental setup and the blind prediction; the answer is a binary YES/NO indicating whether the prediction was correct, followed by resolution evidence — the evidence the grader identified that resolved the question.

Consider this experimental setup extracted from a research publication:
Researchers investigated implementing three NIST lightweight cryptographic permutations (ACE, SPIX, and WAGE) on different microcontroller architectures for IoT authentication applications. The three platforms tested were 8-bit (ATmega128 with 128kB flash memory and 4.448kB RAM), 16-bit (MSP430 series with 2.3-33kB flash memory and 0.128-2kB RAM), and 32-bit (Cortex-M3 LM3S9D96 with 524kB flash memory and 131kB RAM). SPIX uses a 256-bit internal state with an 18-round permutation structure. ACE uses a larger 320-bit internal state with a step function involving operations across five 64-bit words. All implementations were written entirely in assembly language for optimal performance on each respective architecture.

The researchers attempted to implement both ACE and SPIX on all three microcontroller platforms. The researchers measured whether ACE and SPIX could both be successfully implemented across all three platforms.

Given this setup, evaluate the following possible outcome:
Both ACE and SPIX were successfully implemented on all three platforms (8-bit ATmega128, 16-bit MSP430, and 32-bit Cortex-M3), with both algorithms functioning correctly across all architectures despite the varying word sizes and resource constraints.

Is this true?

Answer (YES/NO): NO